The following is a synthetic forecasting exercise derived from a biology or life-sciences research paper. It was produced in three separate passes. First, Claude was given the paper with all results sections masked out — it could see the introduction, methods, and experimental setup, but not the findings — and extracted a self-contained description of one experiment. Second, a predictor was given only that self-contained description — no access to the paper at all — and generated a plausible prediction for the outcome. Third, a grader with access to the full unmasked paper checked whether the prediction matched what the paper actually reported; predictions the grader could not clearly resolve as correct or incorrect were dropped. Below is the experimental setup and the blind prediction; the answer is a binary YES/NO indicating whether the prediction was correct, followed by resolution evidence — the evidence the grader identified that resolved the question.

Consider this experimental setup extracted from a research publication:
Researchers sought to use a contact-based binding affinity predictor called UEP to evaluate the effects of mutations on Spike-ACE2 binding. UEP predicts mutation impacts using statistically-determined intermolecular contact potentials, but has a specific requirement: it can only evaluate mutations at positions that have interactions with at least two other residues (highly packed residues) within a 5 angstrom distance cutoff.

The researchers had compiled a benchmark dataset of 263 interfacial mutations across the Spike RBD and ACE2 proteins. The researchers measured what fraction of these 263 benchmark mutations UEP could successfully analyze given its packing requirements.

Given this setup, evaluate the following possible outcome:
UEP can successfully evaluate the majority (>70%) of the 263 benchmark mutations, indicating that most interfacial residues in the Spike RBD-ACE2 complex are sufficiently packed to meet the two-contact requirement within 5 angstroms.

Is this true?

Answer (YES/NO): NO